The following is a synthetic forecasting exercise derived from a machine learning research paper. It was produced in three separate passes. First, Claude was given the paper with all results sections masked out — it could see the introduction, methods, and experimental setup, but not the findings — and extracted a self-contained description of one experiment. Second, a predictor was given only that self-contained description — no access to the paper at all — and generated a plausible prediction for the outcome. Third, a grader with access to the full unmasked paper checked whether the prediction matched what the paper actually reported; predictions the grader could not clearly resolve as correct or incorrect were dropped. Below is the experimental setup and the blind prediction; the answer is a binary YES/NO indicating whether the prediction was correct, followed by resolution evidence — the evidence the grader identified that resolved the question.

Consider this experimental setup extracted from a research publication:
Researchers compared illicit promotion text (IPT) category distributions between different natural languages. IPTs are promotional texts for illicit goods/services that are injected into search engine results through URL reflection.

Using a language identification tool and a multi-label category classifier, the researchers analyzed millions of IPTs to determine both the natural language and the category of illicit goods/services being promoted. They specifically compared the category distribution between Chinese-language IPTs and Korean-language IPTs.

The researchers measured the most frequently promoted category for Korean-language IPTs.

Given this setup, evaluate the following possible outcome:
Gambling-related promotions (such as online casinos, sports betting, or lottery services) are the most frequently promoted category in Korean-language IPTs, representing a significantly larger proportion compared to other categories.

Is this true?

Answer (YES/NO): NO